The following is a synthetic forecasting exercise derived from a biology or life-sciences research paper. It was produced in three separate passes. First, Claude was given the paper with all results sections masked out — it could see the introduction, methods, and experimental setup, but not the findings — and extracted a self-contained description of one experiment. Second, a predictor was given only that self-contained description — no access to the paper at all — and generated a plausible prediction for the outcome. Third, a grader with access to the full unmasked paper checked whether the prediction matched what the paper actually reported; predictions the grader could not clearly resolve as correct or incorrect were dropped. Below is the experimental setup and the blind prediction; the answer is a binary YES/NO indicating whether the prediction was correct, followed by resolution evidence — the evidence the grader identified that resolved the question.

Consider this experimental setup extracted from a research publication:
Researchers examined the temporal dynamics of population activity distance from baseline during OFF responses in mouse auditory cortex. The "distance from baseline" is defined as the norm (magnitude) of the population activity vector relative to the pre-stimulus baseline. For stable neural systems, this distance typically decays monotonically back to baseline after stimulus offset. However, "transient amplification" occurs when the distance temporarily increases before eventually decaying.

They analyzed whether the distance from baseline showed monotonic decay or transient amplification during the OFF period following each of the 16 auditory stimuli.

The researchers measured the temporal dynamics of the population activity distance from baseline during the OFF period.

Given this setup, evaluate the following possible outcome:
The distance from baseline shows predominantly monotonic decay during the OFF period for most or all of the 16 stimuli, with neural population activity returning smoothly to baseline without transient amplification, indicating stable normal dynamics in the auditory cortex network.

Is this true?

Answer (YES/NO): NO